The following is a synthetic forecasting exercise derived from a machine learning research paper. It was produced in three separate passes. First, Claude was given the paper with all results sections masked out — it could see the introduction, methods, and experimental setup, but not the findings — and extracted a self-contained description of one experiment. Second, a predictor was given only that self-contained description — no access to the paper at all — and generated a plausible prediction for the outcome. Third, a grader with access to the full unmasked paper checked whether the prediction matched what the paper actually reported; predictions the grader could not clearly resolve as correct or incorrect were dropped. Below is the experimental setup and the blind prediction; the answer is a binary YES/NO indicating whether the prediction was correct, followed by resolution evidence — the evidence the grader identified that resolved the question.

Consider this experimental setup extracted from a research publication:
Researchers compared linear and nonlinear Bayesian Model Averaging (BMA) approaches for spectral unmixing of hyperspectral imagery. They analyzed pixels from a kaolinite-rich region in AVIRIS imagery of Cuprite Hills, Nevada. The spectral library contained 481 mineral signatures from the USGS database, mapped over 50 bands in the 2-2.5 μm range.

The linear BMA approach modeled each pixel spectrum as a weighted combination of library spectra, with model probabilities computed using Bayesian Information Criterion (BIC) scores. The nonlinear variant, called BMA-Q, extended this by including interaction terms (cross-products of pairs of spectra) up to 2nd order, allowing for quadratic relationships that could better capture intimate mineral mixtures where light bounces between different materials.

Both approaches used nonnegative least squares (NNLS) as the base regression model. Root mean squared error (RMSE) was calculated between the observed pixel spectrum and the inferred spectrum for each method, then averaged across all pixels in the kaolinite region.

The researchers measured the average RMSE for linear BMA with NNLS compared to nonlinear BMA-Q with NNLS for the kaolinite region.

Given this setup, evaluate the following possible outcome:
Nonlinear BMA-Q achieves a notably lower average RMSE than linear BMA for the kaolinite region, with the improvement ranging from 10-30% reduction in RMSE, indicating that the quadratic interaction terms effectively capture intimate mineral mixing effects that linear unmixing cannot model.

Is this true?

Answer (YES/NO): NO